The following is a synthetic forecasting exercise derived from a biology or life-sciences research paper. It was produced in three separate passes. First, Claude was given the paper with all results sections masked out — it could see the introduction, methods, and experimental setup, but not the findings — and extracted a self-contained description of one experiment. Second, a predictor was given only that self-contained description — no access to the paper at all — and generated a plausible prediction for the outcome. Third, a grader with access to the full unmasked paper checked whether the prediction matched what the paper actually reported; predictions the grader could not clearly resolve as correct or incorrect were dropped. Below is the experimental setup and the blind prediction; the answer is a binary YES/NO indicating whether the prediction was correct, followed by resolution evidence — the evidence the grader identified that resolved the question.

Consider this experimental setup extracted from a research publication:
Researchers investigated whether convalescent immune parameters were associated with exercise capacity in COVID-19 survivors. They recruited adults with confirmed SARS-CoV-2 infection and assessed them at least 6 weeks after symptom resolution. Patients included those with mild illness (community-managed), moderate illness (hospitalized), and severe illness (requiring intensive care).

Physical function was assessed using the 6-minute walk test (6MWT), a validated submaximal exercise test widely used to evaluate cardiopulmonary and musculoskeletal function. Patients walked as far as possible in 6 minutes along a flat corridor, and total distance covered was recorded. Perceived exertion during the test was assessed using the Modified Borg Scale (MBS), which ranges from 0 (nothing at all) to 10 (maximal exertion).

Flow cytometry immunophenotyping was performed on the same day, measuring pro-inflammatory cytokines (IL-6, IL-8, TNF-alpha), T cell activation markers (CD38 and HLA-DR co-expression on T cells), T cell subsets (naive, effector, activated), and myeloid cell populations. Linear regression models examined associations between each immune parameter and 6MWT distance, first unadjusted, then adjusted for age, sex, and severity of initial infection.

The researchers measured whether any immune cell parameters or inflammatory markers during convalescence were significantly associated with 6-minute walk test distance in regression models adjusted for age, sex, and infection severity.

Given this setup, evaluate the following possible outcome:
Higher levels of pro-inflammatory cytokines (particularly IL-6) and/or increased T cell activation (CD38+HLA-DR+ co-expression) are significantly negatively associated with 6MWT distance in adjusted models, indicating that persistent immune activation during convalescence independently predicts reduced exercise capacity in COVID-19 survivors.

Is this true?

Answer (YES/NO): NO